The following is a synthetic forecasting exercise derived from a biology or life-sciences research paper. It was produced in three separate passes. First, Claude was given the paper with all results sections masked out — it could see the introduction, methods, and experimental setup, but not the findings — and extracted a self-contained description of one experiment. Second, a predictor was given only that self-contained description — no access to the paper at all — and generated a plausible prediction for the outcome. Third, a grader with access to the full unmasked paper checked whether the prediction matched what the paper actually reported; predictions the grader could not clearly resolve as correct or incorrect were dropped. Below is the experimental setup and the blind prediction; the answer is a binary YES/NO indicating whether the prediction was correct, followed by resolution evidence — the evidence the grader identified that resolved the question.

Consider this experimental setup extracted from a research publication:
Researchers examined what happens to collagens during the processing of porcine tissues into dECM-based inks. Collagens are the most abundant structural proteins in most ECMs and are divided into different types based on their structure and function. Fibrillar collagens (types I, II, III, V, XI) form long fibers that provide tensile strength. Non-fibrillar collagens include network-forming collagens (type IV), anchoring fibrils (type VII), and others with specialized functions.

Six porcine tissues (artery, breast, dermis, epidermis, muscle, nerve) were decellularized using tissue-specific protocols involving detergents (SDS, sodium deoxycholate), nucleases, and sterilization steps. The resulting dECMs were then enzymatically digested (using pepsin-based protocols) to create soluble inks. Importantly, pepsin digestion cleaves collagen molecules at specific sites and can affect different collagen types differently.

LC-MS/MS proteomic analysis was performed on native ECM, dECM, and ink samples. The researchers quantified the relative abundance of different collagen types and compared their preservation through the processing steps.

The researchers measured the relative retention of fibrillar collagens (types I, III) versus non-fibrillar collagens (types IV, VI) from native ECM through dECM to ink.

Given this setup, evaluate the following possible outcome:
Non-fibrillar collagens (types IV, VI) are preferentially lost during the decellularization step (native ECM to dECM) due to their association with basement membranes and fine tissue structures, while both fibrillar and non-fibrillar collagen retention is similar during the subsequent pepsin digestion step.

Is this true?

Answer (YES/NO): NO